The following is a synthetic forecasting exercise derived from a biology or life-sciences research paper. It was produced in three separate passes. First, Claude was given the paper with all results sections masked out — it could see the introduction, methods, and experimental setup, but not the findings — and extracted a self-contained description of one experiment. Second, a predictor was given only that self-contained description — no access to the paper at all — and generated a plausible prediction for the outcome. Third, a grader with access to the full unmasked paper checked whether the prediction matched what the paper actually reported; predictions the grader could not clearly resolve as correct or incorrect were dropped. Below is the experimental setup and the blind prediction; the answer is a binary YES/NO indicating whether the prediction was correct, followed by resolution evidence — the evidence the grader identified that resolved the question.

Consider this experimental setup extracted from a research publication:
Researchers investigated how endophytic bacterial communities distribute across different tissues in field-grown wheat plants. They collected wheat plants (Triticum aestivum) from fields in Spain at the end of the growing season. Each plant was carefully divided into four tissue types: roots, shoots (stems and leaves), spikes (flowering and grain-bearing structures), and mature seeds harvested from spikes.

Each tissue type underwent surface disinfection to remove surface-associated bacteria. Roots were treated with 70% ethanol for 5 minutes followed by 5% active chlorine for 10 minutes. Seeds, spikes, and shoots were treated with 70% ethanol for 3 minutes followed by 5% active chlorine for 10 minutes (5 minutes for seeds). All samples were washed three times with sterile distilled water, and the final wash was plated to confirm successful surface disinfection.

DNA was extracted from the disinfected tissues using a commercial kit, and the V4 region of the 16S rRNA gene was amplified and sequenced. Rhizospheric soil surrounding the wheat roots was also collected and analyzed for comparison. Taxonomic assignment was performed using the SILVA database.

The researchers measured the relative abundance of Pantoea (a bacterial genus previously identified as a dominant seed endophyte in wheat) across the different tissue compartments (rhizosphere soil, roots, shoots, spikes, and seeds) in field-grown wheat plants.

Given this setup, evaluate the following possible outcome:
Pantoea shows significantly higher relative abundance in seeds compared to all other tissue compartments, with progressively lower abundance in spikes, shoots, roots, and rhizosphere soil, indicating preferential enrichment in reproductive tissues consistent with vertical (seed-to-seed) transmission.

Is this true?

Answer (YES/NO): YES